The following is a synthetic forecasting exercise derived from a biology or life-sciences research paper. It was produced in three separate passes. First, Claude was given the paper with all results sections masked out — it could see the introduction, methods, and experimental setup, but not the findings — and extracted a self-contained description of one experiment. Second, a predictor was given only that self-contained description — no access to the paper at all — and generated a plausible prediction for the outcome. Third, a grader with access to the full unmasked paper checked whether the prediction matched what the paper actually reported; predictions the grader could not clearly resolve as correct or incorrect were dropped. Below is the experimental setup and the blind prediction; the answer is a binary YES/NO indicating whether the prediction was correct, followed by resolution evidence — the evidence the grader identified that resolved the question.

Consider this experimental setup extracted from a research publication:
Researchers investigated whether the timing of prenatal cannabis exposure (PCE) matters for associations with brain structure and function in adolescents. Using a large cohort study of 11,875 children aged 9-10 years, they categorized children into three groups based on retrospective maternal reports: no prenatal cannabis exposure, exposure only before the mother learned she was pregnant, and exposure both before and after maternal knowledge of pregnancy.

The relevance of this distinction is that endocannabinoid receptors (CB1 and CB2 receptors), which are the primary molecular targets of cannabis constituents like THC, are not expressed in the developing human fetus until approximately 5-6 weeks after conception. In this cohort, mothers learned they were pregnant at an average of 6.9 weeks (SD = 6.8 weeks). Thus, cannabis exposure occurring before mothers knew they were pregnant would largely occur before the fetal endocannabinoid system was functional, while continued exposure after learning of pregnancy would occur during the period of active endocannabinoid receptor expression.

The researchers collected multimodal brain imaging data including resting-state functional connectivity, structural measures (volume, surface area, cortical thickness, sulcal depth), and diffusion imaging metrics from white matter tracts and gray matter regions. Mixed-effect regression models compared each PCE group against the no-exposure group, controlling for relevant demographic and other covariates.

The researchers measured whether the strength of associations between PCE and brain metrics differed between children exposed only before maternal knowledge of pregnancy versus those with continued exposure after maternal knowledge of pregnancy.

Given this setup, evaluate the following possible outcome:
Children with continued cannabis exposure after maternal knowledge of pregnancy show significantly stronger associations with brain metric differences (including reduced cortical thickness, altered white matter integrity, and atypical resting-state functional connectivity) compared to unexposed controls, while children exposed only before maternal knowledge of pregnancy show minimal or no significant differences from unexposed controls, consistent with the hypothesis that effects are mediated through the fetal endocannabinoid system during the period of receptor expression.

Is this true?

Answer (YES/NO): NO